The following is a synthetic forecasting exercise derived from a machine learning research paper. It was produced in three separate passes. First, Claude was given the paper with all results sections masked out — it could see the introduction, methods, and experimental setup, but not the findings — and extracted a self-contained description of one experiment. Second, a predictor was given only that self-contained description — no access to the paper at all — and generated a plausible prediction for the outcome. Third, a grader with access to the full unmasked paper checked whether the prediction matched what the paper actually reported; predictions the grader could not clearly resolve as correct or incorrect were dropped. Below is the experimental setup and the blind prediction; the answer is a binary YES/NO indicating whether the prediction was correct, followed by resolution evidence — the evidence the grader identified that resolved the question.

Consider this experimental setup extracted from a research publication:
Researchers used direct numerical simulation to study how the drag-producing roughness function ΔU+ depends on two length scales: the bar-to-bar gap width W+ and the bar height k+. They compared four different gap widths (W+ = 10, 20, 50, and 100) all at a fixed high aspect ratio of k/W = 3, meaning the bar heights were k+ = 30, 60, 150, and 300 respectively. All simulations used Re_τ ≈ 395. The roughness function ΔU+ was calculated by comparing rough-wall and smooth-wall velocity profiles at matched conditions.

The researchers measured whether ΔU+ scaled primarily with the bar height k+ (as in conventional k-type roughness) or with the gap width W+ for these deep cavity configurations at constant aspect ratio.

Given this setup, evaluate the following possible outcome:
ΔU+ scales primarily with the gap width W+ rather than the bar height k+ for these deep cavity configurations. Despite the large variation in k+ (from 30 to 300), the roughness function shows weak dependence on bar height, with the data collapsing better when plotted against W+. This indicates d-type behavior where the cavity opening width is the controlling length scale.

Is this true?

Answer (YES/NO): NO